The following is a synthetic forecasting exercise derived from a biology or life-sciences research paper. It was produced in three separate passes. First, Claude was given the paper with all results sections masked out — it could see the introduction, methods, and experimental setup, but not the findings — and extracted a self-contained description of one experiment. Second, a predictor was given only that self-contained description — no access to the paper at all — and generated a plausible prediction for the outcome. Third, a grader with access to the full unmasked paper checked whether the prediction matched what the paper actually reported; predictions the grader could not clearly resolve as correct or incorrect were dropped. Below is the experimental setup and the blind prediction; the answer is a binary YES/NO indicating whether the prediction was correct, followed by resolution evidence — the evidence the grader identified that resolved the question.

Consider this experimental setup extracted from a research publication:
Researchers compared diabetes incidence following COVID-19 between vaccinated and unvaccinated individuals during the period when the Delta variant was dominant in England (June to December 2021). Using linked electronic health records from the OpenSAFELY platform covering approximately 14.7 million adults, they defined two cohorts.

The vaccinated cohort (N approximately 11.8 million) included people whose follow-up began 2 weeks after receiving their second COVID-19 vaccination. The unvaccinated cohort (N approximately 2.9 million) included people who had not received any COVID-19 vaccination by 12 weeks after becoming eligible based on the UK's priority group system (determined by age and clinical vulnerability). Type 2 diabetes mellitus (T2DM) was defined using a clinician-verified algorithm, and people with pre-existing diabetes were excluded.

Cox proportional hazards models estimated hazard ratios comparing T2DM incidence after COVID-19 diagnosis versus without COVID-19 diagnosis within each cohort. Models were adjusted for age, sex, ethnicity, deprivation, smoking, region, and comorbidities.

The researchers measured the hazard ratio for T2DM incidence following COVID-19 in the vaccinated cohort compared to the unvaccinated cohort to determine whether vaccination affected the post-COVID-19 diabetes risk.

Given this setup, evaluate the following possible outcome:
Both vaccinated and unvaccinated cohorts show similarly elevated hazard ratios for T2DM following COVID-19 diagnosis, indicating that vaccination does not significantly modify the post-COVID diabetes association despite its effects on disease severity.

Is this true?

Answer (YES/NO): NO